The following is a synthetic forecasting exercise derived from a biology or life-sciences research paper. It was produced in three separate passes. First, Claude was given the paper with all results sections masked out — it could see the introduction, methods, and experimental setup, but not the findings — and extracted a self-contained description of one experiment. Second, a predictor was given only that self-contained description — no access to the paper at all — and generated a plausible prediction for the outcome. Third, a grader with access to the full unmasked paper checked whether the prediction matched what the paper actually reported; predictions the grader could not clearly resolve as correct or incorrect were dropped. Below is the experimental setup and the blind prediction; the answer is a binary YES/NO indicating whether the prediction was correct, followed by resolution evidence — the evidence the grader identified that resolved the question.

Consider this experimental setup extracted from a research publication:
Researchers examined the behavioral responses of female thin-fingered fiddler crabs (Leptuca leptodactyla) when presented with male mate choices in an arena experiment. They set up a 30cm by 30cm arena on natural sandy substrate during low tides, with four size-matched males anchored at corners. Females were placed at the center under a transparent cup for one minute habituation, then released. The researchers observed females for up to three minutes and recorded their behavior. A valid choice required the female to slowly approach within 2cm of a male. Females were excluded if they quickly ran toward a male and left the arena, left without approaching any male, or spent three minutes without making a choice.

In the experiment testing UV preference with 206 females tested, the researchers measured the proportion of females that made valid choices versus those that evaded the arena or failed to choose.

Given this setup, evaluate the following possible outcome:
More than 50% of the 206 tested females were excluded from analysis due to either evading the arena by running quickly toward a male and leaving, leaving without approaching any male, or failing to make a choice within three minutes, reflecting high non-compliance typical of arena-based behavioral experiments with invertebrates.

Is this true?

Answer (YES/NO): YES